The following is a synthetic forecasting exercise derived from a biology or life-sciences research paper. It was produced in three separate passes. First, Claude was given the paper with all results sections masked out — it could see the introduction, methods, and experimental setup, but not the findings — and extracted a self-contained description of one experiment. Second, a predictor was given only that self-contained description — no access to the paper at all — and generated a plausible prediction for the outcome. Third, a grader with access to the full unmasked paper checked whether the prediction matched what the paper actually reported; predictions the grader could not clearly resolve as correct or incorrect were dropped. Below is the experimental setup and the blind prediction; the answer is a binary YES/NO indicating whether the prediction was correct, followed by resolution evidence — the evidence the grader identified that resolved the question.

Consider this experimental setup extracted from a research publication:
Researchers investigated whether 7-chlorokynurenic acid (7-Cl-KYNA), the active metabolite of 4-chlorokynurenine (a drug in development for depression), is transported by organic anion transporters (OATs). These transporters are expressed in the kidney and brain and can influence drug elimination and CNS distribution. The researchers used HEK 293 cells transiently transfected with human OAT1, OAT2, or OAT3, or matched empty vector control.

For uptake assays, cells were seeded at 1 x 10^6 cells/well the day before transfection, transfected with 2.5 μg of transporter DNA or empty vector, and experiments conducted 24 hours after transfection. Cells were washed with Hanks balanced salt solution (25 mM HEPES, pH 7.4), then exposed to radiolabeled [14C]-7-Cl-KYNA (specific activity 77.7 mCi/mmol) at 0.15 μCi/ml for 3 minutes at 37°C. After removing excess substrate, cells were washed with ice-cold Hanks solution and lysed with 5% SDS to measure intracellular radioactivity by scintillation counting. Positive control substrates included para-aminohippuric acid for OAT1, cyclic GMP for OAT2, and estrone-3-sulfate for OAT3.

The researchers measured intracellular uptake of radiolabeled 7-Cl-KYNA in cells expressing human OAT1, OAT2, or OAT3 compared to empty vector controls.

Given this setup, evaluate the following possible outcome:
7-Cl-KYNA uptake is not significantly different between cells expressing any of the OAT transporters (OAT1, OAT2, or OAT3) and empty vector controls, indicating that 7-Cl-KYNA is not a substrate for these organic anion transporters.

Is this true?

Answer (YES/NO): NO